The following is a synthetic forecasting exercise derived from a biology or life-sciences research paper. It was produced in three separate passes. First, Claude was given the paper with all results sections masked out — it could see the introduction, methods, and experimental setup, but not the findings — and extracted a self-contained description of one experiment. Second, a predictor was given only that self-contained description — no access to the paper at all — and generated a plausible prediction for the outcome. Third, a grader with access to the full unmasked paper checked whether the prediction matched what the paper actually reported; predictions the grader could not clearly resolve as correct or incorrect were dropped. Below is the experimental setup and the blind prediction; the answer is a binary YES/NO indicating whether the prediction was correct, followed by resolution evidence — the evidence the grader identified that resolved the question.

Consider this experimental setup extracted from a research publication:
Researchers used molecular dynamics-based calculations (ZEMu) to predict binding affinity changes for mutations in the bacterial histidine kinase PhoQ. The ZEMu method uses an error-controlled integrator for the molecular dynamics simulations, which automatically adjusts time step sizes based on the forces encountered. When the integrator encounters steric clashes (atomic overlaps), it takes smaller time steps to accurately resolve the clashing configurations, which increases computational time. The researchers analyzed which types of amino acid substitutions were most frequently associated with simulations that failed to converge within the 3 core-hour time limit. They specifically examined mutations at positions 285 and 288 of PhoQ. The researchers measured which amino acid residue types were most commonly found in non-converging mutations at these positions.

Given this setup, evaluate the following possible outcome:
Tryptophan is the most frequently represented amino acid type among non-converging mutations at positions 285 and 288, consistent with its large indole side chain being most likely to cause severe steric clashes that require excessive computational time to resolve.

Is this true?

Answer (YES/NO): NO